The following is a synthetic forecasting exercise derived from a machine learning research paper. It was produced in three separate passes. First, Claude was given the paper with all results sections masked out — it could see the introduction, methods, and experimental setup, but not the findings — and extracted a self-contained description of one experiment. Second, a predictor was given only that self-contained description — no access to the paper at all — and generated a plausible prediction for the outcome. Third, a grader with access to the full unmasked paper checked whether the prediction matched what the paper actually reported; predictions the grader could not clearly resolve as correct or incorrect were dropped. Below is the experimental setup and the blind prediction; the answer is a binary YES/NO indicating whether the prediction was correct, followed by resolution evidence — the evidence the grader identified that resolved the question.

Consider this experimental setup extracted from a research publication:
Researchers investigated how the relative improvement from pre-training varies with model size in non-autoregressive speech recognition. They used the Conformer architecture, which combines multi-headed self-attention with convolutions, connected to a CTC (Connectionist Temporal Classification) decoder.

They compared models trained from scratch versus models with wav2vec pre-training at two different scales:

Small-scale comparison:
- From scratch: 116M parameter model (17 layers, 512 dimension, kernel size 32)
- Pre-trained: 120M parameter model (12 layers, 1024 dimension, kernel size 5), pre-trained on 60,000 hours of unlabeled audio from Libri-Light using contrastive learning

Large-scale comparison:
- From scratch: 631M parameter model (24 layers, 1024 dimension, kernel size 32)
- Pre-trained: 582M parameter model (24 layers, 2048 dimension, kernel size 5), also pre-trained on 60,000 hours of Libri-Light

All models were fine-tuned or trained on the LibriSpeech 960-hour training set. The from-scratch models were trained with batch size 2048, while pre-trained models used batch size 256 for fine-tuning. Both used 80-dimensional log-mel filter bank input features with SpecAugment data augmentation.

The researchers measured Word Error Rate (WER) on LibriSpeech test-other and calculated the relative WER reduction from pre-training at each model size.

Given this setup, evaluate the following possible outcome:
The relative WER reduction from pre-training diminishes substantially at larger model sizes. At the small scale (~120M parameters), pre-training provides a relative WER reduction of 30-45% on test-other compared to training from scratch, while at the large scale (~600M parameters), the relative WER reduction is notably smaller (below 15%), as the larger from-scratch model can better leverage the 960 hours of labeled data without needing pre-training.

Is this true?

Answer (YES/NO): NO